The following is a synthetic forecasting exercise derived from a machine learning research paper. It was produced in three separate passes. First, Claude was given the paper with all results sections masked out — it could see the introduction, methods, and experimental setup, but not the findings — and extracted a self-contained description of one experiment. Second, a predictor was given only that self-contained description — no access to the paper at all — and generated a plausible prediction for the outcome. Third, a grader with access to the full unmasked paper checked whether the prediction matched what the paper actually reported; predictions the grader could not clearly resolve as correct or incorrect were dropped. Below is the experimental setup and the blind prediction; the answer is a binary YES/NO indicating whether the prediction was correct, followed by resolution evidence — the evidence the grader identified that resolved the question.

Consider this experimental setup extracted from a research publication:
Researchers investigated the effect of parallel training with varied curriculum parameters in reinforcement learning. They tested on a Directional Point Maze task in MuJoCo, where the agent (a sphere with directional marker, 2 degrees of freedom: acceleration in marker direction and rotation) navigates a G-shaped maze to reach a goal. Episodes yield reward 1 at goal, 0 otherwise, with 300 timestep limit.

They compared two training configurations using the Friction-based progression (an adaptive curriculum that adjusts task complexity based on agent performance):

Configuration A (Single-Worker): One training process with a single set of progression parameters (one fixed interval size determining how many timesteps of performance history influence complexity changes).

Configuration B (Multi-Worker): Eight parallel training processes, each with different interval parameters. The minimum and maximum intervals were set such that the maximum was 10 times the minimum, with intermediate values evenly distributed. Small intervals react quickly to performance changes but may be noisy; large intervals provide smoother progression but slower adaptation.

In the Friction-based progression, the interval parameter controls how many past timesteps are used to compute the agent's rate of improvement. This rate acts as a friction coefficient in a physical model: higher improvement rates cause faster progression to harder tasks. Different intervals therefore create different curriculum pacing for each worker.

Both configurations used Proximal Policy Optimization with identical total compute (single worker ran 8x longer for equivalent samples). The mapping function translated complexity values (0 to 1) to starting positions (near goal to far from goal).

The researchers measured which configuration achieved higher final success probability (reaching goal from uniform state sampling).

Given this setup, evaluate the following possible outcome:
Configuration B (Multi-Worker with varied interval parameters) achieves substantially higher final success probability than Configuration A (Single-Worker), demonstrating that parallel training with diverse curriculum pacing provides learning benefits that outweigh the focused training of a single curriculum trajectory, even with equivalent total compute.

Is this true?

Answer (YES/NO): NO